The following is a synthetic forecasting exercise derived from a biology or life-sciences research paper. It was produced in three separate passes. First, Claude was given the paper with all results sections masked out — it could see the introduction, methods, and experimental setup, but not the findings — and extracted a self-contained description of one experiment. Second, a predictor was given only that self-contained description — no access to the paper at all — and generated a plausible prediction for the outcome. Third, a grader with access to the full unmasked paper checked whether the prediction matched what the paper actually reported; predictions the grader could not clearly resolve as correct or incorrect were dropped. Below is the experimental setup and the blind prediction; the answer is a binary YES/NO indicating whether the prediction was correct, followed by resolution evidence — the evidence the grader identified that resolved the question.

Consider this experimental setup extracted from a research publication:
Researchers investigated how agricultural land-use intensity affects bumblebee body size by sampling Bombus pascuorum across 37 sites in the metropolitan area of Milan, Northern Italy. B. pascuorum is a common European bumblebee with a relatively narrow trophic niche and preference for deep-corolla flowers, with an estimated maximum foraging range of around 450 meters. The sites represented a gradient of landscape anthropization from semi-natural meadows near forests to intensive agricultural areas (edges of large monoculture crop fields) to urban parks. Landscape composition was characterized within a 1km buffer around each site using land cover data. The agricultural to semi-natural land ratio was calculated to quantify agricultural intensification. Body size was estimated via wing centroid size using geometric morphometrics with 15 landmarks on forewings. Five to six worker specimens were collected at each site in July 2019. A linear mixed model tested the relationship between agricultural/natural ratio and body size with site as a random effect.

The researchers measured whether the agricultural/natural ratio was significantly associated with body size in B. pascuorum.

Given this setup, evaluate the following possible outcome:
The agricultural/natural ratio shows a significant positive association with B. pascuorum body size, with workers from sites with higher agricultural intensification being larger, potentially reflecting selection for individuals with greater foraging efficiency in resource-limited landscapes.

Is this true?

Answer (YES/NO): NO